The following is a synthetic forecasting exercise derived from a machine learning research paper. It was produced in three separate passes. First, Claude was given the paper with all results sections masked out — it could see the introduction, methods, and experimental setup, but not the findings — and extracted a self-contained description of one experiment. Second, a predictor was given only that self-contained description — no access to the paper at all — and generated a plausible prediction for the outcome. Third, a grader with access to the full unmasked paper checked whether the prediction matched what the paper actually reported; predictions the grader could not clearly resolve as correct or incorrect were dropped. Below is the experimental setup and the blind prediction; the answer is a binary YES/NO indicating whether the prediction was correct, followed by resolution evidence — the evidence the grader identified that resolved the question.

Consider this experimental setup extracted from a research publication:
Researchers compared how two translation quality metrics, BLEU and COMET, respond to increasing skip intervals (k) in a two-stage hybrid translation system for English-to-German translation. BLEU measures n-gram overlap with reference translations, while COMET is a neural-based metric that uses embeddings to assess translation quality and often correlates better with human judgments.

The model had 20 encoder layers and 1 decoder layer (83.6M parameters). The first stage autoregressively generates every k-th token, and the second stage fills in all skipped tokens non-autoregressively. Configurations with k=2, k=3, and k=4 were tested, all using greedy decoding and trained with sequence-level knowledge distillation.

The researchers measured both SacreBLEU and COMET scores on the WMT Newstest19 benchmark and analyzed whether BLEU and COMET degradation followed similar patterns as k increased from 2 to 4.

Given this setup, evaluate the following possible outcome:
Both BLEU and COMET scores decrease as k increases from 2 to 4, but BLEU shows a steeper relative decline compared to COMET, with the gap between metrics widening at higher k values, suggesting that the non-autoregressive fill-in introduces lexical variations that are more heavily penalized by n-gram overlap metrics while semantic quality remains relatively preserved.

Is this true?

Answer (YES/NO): NO